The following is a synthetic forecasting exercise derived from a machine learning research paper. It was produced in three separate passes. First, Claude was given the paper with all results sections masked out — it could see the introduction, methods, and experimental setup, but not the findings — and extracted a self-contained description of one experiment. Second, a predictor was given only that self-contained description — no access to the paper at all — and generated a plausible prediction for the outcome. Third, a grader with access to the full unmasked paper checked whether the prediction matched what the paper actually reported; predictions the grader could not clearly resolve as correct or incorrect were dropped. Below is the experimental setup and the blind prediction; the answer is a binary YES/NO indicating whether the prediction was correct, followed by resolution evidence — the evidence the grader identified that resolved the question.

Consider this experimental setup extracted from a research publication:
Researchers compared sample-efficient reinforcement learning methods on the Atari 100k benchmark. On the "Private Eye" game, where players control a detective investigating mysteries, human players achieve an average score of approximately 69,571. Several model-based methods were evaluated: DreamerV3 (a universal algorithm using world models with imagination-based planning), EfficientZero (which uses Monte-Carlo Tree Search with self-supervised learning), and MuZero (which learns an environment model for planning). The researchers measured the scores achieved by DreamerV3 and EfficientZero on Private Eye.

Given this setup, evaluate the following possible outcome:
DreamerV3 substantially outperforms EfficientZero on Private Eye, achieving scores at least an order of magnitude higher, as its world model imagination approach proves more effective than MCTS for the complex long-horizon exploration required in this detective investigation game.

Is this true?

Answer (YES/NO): NO